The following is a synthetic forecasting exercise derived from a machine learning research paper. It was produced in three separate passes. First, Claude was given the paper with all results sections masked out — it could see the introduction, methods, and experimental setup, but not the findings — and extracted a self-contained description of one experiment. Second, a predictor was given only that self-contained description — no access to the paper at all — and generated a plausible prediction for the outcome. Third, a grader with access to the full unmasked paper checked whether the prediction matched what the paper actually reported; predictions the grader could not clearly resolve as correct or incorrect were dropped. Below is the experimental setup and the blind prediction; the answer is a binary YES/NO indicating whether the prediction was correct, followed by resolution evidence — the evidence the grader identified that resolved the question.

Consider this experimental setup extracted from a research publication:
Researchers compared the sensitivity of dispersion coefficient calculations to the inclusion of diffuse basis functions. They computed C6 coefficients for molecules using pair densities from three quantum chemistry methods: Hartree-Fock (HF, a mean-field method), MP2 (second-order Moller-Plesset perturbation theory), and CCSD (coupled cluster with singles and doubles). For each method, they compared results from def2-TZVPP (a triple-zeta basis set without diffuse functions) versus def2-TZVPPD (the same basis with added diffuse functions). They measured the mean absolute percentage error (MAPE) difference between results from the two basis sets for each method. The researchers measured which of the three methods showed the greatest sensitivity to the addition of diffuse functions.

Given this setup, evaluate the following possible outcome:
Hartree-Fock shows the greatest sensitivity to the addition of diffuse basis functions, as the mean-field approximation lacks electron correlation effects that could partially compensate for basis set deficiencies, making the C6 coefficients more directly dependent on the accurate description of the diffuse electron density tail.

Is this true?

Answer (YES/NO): NO